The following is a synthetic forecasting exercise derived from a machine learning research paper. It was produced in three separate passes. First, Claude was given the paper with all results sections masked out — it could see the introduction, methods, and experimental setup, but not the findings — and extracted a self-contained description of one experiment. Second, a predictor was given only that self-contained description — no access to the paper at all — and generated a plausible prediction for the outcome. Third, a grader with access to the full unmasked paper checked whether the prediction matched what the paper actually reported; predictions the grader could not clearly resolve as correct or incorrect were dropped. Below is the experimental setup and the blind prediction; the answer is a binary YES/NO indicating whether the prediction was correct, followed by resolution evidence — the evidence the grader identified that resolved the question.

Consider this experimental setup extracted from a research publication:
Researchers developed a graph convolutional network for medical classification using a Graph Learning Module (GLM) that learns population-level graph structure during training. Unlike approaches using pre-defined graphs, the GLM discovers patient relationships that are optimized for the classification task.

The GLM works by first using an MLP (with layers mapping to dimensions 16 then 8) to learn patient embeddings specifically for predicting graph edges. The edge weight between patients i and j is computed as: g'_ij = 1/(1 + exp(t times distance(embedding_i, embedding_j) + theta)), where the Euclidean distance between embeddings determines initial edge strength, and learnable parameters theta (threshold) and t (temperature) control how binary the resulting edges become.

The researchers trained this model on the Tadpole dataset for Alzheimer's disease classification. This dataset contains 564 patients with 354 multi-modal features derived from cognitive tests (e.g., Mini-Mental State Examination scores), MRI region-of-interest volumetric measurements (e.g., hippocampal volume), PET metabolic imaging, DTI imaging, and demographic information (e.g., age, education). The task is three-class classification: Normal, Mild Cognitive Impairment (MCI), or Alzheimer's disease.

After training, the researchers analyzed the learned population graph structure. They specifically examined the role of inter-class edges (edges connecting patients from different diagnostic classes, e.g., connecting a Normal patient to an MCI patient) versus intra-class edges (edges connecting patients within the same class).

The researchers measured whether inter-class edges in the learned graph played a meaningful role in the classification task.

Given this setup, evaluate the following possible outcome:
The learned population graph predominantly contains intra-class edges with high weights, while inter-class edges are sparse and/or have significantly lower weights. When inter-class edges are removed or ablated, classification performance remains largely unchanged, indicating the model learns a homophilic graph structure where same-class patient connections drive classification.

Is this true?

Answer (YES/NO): NO